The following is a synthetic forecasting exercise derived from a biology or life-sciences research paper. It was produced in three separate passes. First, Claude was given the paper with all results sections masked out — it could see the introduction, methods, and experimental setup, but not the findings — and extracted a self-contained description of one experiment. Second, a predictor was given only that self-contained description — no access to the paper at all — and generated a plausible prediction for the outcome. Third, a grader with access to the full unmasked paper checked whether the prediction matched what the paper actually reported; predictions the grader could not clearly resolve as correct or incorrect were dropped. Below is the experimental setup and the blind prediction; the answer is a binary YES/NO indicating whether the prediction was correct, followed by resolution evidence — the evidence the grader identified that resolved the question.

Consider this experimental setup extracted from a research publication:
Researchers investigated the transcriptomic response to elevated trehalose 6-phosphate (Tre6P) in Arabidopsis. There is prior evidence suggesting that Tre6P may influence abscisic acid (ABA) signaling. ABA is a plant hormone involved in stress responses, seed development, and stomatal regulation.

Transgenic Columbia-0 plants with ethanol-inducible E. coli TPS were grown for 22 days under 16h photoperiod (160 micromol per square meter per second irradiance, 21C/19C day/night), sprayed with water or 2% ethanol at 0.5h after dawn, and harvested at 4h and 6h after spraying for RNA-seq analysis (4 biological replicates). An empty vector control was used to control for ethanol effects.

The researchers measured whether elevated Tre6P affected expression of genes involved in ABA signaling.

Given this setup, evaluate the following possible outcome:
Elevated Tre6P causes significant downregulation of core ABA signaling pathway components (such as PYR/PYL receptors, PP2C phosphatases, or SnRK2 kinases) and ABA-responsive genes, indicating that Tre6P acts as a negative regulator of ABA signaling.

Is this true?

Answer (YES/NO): YES